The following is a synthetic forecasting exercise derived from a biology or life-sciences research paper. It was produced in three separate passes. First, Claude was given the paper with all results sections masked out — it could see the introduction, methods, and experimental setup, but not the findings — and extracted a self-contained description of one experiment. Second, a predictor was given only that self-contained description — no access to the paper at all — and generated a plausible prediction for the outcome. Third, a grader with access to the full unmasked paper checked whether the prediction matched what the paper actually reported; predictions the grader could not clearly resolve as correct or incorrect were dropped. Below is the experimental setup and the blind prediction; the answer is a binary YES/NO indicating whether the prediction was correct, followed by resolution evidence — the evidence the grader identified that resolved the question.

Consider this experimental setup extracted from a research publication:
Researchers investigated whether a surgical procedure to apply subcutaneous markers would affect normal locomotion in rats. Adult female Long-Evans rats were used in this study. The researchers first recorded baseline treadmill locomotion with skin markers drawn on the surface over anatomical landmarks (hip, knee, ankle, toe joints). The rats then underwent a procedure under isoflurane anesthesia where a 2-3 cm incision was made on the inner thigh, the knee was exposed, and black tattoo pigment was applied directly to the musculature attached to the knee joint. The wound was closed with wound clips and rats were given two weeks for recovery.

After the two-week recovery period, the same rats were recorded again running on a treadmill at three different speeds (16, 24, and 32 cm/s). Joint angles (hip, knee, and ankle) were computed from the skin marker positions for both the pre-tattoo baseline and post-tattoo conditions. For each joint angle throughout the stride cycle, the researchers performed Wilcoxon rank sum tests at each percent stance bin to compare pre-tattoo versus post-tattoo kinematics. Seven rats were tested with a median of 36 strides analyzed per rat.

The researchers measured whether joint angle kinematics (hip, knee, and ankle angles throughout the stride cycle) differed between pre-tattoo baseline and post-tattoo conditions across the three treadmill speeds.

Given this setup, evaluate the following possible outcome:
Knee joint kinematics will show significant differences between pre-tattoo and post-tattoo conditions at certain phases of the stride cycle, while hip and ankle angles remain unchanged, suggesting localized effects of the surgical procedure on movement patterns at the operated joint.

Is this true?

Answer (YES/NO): NO